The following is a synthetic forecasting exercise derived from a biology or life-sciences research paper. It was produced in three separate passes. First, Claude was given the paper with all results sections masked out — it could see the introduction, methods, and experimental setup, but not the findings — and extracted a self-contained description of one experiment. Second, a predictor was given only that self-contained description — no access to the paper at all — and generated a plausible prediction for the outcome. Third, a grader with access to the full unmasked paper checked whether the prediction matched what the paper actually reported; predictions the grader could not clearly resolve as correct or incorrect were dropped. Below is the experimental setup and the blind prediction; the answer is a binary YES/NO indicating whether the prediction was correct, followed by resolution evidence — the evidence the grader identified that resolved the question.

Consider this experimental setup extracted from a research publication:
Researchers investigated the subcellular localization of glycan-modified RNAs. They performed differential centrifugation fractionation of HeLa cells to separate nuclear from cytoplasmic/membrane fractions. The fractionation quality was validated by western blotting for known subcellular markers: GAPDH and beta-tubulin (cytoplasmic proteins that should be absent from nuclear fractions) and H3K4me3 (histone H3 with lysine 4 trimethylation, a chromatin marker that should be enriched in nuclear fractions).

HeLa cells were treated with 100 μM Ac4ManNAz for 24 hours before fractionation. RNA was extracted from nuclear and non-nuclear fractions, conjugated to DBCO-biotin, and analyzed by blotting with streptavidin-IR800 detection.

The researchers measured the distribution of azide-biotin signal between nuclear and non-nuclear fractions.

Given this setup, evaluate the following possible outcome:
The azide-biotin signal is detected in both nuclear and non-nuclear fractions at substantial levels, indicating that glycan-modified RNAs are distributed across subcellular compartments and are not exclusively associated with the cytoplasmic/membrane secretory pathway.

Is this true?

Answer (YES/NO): NO